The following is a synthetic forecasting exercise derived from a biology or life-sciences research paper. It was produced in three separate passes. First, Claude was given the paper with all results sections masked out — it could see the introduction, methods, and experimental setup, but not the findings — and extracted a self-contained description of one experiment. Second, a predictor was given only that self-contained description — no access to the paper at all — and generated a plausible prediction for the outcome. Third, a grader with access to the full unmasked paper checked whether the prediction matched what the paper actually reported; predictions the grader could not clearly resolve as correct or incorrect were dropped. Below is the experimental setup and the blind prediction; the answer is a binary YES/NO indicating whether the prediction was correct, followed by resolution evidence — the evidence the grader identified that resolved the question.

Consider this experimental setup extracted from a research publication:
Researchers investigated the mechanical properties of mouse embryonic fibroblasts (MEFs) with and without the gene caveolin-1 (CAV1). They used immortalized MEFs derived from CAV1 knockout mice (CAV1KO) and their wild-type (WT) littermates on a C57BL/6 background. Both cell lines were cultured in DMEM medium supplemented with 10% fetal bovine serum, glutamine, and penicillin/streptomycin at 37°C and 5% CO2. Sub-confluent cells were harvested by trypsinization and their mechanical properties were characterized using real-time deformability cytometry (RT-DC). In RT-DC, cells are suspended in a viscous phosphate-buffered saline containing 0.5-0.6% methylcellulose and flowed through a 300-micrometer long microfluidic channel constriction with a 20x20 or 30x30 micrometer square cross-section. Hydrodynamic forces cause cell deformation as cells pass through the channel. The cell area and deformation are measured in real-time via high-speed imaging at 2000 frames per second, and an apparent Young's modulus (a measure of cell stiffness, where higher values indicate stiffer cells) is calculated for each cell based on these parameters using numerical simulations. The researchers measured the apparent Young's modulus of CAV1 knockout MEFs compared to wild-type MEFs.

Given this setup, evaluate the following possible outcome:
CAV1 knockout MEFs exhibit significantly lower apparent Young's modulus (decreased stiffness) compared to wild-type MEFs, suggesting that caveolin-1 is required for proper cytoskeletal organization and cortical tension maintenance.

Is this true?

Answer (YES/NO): YES